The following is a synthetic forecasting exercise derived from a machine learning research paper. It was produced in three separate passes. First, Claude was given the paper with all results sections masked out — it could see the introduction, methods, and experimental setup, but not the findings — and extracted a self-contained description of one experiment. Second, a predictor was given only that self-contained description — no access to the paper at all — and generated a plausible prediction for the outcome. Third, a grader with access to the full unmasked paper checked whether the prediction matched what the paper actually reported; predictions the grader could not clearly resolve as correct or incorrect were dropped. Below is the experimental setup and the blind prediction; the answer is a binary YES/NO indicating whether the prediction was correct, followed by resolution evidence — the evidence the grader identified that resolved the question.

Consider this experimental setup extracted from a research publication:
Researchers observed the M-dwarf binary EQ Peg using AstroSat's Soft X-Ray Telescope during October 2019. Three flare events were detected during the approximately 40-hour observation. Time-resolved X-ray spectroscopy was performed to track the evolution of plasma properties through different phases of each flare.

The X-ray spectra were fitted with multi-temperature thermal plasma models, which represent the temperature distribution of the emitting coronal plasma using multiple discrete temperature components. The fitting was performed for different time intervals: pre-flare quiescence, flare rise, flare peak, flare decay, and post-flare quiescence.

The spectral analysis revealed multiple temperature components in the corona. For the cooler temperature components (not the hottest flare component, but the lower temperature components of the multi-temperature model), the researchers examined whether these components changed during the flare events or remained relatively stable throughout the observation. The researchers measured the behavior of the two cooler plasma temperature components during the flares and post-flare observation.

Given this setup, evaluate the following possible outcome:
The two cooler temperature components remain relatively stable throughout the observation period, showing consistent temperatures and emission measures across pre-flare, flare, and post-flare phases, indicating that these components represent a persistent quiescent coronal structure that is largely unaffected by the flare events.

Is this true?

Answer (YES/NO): YES